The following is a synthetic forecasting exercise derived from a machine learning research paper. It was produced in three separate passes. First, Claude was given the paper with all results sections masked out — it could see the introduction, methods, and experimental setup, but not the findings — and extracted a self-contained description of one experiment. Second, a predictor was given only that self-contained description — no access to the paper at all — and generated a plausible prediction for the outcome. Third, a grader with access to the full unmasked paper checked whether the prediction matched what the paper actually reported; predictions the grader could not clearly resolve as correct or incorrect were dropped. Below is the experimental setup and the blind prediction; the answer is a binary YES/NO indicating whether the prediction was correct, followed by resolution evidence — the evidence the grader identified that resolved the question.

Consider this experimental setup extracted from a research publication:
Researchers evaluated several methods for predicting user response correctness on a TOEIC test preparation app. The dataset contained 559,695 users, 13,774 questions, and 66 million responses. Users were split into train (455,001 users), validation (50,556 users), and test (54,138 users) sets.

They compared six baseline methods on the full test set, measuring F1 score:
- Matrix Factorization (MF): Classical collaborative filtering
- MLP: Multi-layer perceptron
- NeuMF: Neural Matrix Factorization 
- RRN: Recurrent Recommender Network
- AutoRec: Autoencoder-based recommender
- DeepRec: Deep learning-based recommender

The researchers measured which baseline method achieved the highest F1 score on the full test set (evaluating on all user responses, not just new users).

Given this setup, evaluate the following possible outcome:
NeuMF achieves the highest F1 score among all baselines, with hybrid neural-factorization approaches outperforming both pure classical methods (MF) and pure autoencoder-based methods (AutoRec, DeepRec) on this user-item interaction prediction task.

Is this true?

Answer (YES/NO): NO